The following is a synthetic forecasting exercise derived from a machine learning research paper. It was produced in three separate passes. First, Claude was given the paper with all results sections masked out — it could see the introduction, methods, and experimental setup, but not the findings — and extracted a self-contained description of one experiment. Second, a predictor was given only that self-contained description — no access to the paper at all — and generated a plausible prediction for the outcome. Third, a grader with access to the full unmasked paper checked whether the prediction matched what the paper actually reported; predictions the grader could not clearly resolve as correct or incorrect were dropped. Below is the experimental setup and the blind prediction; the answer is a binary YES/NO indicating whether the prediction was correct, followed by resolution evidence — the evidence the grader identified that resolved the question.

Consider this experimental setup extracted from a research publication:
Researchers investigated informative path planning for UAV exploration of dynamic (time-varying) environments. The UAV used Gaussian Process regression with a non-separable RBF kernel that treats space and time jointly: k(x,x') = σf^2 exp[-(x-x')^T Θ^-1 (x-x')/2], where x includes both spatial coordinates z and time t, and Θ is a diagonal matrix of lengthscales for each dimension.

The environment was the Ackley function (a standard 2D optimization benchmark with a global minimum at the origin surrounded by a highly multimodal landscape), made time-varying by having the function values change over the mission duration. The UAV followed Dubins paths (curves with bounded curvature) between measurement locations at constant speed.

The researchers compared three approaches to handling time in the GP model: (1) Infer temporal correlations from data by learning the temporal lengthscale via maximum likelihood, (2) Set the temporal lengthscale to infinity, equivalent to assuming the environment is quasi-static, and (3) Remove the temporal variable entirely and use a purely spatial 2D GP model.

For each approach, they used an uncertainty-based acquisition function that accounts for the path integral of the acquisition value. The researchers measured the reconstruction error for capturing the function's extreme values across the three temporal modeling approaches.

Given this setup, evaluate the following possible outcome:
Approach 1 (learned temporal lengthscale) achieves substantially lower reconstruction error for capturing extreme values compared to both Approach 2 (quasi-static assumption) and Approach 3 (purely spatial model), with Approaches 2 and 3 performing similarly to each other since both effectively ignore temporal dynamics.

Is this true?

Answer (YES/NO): NO